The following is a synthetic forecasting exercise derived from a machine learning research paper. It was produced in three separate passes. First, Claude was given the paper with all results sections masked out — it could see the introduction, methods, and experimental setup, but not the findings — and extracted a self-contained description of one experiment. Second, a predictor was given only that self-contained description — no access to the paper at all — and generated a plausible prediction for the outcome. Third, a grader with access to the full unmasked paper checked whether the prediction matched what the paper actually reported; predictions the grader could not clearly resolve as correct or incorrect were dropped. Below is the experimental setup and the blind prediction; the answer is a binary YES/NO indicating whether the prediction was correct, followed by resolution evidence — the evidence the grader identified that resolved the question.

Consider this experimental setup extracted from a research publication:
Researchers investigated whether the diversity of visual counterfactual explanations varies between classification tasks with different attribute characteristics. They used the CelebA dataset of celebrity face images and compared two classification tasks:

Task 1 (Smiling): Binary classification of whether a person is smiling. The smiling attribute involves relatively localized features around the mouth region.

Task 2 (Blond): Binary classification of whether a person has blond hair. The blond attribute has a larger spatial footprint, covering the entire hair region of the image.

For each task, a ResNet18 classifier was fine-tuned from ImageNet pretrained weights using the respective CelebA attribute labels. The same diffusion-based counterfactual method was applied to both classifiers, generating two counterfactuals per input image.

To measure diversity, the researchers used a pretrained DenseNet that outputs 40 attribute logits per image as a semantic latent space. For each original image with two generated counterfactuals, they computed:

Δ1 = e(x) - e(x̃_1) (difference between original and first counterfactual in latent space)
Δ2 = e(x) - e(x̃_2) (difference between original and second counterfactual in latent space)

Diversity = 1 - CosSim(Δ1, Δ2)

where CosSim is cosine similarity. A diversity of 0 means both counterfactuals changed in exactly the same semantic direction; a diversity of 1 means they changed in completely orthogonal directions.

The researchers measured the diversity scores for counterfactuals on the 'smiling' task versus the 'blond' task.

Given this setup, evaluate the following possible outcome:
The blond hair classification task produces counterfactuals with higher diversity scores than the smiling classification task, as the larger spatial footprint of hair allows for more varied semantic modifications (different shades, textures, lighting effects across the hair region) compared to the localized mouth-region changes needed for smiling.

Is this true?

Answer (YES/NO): YES